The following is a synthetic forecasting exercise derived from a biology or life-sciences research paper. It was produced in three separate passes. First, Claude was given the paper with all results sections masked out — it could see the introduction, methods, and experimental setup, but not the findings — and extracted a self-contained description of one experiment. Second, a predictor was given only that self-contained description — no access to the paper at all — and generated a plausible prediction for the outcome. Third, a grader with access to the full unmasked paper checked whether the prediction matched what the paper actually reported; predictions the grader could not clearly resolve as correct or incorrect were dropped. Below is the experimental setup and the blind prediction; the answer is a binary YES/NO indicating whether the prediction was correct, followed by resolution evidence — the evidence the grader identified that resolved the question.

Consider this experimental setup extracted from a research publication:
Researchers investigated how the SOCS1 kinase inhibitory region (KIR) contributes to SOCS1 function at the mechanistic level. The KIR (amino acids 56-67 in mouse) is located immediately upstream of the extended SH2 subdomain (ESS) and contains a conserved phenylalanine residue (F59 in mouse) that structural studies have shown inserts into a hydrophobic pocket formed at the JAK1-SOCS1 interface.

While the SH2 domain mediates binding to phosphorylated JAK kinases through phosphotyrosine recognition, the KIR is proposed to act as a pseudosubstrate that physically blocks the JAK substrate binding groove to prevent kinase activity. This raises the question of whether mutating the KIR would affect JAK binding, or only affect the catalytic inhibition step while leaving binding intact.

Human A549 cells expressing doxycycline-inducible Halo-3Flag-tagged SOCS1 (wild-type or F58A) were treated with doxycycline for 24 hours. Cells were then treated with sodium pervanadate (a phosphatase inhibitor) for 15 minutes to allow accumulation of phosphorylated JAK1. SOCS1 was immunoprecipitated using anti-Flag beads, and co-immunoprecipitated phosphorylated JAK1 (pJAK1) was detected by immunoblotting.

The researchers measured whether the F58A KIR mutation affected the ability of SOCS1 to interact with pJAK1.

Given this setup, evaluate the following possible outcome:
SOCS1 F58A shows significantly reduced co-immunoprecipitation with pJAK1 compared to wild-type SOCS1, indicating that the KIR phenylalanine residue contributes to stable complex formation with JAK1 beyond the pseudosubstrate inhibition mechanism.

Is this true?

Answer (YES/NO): NO